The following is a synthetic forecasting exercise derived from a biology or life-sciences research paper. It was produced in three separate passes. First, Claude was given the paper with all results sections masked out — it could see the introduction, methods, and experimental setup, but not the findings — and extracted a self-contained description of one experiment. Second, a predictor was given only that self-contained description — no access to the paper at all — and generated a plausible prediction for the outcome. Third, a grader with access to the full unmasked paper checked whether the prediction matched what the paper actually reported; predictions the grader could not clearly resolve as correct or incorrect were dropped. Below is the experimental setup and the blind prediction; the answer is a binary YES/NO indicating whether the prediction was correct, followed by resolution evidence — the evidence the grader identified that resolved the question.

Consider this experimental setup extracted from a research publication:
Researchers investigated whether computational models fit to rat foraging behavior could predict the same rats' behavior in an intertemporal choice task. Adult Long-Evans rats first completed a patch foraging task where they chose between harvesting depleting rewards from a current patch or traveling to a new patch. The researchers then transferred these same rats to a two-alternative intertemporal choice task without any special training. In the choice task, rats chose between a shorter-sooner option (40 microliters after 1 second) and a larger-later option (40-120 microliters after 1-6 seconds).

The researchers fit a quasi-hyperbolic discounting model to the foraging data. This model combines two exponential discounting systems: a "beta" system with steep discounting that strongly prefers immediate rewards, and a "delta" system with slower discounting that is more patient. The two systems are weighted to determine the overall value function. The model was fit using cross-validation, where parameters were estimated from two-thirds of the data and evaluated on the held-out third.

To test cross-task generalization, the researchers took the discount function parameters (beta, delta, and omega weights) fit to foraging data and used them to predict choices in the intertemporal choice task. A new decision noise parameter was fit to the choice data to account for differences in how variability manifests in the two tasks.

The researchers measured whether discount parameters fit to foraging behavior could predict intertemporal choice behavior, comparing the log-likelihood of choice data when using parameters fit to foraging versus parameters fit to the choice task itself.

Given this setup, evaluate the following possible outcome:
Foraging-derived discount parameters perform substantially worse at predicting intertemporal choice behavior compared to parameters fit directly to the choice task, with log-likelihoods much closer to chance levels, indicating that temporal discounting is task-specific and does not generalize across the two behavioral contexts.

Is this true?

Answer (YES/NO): NO